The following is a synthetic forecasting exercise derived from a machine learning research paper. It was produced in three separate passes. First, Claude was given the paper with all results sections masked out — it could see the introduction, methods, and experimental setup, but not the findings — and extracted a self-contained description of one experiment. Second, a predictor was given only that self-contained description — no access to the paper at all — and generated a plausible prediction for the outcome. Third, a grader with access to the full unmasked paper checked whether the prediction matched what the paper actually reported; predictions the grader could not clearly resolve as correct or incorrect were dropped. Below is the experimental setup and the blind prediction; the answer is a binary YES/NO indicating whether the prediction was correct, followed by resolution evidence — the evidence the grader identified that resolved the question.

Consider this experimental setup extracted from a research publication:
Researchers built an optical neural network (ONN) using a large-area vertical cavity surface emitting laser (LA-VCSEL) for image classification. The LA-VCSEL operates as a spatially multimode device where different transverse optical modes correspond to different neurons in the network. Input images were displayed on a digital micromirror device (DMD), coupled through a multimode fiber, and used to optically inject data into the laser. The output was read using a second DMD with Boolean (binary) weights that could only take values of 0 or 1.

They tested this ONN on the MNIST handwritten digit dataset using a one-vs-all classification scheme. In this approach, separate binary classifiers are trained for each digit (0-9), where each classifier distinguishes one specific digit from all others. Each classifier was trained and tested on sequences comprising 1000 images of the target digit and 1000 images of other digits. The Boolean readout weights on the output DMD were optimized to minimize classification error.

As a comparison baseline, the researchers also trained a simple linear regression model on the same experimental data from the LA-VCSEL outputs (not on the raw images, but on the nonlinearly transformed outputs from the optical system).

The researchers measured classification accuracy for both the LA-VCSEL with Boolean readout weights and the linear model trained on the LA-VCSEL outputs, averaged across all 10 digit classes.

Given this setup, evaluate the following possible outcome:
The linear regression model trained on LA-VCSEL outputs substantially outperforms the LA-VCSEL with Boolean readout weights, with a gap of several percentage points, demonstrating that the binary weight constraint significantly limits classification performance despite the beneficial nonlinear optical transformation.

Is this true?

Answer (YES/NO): YES